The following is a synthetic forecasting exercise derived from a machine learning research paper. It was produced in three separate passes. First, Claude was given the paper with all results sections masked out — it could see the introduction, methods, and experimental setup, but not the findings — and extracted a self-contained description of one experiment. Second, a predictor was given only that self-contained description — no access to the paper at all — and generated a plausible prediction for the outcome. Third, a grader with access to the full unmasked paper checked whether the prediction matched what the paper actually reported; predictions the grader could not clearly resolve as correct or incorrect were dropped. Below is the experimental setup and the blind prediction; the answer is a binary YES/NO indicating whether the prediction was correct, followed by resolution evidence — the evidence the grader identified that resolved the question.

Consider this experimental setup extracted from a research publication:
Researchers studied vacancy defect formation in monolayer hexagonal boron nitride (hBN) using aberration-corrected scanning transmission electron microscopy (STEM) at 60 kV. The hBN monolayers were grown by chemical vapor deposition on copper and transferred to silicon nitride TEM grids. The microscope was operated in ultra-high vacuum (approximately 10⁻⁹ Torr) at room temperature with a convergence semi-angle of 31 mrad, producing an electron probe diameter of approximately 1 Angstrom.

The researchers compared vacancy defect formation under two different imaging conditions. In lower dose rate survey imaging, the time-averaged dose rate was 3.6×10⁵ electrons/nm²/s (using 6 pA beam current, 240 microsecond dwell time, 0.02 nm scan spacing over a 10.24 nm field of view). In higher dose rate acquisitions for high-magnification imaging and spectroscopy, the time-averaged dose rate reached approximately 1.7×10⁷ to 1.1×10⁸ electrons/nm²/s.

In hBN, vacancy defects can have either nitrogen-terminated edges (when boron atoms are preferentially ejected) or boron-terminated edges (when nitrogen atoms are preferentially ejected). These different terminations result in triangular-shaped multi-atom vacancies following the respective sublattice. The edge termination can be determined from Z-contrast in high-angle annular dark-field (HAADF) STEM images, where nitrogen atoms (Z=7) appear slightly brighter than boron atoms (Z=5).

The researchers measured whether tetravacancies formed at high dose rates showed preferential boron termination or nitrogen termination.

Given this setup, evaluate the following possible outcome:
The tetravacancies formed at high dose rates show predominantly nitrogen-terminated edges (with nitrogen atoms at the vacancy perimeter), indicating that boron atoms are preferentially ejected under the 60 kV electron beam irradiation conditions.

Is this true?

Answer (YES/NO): NO